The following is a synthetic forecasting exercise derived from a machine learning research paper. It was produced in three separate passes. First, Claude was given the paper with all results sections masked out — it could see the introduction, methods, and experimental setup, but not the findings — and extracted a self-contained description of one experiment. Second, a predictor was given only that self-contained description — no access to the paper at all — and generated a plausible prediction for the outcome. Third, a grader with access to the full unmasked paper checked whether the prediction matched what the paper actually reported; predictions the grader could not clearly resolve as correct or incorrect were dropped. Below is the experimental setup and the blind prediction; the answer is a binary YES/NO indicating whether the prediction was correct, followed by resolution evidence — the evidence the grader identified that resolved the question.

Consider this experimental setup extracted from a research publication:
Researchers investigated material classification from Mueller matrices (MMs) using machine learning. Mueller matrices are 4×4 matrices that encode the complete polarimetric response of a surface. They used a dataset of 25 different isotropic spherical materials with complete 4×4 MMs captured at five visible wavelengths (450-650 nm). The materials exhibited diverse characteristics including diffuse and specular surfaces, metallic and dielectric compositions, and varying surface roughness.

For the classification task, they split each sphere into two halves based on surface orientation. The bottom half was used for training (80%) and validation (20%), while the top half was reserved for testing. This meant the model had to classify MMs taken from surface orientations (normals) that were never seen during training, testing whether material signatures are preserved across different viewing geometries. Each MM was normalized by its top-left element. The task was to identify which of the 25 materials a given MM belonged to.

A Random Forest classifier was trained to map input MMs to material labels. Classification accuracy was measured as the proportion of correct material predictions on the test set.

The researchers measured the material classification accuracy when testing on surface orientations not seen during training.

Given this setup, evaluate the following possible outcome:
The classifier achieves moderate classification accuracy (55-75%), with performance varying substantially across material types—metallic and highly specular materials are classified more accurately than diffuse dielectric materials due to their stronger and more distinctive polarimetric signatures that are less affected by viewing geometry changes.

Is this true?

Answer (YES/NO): NO